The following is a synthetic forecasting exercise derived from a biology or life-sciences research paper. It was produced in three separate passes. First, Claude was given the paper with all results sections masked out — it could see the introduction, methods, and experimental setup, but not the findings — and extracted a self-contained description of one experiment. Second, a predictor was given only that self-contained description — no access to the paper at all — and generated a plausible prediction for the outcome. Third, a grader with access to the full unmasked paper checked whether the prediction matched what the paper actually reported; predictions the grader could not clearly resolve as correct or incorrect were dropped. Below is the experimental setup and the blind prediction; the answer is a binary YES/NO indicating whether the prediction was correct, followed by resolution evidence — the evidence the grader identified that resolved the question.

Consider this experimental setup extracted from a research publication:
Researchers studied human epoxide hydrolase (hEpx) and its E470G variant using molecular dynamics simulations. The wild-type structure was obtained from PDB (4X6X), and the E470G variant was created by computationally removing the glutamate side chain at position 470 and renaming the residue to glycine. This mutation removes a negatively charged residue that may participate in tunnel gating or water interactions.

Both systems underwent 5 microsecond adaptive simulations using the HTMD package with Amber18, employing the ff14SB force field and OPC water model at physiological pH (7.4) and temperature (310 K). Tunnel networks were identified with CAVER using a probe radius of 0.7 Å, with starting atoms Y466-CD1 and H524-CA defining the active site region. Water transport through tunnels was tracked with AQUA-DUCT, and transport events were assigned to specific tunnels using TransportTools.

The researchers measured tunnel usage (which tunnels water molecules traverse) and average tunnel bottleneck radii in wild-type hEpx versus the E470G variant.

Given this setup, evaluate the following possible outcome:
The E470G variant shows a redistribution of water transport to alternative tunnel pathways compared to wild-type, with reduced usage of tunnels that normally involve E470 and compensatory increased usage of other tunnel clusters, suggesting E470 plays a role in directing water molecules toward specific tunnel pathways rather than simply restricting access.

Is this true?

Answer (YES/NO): YES